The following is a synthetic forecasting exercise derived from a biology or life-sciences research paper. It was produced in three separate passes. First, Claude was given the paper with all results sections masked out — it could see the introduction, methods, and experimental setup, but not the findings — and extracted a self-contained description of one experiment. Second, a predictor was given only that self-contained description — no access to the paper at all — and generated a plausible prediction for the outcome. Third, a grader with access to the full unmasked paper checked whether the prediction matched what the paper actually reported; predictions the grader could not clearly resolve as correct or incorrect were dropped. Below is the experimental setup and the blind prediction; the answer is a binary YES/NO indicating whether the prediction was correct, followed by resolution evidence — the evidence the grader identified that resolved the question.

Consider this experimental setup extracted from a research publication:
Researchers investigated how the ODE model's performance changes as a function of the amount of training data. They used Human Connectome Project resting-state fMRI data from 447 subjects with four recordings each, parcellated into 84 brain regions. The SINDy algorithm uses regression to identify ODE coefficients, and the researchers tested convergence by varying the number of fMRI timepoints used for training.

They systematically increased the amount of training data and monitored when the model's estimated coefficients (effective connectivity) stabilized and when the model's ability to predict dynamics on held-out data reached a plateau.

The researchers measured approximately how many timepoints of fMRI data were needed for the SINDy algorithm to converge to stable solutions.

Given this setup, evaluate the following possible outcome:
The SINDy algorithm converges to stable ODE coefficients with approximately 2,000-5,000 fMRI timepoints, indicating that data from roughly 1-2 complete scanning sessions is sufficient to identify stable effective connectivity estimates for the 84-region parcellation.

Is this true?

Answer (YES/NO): NO